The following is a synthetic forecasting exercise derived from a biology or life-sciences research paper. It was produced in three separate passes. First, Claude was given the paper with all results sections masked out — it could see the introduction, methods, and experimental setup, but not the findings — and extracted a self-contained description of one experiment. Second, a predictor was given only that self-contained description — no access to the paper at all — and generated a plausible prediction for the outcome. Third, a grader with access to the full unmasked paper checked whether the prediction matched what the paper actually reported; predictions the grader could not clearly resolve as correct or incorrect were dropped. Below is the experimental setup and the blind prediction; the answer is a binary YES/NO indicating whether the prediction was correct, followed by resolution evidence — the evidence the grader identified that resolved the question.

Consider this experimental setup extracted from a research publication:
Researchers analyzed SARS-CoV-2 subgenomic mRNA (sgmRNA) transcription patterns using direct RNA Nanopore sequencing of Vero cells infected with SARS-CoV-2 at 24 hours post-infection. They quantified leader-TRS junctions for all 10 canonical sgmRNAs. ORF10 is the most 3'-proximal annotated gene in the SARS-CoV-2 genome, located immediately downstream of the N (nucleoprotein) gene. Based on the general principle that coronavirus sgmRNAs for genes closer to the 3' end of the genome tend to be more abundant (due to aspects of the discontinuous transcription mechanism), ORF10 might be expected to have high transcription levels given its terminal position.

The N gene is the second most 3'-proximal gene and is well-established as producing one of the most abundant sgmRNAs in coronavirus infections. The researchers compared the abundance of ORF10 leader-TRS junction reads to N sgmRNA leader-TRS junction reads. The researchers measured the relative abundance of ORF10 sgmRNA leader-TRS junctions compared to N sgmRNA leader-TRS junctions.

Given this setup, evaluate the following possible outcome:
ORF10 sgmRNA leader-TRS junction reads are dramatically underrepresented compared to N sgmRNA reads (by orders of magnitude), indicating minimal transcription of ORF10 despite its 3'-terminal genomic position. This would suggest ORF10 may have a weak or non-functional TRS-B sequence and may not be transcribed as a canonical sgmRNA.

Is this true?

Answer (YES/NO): YES